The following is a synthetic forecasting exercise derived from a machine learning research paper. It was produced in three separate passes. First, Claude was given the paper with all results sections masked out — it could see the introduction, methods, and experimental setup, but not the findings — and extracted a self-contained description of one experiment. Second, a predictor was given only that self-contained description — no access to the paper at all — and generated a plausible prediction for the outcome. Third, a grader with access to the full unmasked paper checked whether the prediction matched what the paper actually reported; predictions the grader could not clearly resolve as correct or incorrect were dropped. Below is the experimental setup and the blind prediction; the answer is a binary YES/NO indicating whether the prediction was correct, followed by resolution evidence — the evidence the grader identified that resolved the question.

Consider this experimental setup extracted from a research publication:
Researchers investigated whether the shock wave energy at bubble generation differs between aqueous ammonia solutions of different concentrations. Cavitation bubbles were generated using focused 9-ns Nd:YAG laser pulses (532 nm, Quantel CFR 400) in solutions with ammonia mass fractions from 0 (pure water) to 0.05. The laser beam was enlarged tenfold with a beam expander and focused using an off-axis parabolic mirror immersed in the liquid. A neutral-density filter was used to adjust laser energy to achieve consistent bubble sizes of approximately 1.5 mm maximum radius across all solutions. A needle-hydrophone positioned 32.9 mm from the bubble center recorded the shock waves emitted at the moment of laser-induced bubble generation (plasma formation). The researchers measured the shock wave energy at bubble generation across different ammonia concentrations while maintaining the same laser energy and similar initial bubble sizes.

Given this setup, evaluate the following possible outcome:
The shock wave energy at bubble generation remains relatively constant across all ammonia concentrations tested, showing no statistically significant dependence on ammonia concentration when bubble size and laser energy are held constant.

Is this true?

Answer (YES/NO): NO